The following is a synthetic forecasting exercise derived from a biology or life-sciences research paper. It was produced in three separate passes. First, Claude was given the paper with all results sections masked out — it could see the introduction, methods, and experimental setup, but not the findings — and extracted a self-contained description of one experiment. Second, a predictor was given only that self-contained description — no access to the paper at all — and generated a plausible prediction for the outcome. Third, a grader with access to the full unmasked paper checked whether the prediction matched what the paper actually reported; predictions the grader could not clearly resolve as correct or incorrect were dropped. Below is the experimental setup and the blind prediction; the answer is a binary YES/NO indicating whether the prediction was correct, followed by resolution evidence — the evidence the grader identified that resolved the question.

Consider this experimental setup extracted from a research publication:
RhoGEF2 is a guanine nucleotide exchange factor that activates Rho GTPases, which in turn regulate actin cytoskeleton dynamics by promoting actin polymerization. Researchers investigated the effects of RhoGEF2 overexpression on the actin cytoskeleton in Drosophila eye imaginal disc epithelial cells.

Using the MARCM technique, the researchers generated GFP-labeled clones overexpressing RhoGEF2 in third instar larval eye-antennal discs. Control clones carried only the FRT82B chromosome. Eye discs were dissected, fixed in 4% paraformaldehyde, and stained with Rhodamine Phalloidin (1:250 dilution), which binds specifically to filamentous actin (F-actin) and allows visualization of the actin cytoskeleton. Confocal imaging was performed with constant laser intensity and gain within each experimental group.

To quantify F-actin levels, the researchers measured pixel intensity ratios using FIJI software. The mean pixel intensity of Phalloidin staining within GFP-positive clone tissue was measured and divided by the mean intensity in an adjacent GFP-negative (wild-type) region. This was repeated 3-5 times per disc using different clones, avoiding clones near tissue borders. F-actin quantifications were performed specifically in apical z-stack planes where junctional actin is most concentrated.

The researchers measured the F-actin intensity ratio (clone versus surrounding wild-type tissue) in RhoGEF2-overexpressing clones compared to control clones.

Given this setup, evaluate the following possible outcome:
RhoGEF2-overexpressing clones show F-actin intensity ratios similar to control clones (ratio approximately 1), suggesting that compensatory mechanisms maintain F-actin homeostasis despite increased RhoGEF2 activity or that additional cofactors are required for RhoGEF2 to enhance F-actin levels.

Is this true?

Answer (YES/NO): NO